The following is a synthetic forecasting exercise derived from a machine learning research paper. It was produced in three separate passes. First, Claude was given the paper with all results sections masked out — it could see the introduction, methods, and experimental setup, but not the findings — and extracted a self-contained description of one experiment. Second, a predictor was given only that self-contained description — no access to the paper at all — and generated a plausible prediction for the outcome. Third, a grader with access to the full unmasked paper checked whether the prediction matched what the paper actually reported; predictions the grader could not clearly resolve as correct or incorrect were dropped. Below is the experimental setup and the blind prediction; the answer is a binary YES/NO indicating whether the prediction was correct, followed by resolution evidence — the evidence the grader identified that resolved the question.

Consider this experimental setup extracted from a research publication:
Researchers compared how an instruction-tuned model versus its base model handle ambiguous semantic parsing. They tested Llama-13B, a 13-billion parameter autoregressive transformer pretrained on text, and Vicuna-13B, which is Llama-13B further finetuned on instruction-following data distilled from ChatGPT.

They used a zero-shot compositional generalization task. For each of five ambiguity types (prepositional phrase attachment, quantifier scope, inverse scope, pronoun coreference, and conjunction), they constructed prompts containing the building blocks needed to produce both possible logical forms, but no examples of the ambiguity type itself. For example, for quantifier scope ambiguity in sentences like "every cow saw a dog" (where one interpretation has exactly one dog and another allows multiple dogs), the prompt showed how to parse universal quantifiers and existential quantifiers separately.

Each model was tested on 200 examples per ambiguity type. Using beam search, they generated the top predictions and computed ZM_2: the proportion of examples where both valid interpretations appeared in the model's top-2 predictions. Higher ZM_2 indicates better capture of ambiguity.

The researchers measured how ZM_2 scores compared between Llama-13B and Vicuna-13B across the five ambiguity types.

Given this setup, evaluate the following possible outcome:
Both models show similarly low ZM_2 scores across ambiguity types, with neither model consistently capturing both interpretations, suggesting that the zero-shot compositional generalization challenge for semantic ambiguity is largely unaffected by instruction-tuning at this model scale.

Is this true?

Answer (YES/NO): NO